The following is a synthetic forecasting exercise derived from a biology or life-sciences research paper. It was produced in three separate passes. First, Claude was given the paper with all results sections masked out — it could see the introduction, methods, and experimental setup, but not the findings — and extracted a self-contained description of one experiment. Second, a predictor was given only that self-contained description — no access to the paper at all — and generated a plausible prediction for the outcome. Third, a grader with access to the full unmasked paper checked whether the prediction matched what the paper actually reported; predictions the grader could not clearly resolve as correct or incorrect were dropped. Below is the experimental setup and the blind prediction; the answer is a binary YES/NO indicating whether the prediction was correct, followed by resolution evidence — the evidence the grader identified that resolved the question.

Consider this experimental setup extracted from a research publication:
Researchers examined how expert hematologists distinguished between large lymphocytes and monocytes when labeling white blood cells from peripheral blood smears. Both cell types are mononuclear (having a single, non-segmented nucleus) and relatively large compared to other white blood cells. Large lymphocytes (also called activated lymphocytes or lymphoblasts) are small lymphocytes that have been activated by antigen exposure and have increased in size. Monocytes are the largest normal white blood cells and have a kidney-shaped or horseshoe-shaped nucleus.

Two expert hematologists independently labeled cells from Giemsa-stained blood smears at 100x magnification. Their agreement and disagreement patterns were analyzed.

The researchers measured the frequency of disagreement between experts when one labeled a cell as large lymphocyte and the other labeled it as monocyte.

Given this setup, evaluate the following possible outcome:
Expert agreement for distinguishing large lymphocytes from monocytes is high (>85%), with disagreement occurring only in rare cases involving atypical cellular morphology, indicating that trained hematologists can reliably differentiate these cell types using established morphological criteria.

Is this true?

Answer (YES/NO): NO